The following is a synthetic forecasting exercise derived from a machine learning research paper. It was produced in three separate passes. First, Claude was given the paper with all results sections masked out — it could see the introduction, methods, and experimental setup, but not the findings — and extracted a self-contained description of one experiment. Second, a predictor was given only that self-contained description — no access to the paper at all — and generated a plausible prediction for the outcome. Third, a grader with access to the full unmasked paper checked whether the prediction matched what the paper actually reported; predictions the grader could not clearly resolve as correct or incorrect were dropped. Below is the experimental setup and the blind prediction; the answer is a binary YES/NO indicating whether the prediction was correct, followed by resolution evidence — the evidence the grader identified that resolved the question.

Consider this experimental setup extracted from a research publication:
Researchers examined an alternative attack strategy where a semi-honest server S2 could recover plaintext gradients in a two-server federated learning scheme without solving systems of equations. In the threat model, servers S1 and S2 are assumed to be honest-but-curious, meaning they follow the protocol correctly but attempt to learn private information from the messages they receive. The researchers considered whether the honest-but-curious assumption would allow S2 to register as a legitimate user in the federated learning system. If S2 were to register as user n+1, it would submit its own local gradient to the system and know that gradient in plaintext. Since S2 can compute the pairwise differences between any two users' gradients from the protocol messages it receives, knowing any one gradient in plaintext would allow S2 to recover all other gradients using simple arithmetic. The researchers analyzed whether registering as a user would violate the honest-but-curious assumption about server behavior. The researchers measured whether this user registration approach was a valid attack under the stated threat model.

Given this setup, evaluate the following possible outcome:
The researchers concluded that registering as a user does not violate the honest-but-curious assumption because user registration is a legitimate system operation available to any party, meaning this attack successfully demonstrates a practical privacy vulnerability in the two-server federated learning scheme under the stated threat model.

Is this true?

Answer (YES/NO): YES